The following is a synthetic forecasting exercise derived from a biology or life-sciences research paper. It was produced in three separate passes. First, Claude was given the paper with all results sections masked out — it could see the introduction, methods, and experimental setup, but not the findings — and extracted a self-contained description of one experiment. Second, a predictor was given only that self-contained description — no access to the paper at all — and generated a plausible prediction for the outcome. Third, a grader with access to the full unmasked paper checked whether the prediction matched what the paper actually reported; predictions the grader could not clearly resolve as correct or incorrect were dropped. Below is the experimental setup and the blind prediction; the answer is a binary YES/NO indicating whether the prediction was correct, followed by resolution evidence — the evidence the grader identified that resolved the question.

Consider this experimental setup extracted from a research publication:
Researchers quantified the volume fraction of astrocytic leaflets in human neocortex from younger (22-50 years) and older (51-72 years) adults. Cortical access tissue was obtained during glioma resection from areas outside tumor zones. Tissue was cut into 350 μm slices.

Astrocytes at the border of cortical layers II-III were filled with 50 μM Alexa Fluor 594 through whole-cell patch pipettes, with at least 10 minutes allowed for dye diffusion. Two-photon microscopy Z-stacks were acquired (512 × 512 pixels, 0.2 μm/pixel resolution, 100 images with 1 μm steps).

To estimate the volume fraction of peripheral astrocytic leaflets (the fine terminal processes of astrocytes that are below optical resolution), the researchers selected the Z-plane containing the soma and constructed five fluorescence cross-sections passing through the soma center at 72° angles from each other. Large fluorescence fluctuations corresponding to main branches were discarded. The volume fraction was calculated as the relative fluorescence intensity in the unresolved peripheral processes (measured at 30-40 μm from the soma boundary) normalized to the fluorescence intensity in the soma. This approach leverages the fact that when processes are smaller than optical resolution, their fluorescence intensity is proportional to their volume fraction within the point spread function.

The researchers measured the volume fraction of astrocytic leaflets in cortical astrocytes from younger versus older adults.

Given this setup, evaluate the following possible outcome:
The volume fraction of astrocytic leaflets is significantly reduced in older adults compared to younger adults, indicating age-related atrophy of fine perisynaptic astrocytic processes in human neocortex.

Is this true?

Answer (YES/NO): YES